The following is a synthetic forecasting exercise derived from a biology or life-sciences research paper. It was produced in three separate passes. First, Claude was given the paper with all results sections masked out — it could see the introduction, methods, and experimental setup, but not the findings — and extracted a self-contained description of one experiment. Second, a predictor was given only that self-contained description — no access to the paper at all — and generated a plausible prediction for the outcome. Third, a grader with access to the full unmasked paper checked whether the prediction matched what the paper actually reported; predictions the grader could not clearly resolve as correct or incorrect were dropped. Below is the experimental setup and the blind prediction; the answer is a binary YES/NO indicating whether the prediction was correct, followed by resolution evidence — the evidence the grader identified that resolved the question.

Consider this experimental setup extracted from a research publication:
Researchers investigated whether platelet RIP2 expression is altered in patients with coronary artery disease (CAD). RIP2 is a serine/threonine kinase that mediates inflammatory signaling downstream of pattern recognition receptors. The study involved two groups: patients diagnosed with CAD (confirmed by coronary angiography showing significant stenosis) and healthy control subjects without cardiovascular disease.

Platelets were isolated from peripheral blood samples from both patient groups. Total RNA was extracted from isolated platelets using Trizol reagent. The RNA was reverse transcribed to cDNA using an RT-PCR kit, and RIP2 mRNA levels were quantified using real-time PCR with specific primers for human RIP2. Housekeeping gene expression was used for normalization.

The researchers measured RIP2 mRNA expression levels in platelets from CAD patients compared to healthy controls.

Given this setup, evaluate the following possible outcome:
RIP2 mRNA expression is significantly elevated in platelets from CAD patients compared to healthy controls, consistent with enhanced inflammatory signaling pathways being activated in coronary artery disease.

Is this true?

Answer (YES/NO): NO